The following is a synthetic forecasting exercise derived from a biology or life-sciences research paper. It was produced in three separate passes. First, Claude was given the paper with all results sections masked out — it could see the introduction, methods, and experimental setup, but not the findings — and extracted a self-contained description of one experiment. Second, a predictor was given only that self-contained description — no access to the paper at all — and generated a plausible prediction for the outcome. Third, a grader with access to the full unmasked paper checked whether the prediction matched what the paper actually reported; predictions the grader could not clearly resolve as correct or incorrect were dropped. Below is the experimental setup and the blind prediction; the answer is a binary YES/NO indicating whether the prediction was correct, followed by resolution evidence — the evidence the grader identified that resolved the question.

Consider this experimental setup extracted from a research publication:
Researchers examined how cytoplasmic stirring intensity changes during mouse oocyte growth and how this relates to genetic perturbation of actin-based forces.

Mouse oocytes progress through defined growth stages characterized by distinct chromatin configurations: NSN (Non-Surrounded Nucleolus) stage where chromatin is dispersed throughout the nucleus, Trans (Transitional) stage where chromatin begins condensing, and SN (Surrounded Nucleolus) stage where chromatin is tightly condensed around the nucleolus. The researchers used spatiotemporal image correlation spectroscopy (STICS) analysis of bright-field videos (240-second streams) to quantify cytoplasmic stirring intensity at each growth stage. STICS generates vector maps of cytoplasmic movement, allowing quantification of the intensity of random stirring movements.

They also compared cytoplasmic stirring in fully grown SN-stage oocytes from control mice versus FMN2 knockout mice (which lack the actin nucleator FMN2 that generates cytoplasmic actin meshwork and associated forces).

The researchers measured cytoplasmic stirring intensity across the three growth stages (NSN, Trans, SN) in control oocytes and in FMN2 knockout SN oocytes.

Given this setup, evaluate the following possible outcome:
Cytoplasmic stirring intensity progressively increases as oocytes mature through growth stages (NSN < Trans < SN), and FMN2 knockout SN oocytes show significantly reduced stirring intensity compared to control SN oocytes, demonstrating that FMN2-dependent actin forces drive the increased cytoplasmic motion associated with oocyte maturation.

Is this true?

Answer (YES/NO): NO